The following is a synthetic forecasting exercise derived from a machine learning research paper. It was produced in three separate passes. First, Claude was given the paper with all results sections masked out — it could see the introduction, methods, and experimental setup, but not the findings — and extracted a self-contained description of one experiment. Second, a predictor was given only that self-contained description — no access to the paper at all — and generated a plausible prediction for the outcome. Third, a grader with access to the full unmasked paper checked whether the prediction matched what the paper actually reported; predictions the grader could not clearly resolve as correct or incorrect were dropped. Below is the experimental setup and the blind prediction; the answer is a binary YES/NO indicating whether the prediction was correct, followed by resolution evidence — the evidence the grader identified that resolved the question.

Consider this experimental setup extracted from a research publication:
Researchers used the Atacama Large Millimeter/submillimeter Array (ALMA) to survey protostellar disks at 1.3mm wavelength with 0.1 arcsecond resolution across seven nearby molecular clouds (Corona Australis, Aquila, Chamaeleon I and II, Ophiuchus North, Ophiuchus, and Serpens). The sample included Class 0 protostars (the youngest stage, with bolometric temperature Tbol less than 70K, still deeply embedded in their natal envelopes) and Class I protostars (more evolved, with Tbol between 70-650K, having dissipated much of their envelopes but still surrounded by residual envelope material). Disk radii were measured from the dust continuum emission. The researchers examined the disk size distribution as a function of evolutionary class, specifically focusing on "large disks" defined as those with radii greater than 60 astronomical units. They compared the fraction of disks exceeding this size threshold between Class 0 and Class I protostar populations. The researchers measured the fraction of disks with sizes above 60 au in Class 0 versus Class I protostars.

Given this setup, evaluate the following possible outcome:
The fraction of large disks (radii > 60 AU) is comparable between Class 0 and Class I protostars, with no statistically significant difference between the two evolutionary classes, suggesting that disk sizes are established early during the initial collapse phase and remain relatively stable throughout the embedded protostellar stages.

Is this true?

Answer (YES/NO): NO